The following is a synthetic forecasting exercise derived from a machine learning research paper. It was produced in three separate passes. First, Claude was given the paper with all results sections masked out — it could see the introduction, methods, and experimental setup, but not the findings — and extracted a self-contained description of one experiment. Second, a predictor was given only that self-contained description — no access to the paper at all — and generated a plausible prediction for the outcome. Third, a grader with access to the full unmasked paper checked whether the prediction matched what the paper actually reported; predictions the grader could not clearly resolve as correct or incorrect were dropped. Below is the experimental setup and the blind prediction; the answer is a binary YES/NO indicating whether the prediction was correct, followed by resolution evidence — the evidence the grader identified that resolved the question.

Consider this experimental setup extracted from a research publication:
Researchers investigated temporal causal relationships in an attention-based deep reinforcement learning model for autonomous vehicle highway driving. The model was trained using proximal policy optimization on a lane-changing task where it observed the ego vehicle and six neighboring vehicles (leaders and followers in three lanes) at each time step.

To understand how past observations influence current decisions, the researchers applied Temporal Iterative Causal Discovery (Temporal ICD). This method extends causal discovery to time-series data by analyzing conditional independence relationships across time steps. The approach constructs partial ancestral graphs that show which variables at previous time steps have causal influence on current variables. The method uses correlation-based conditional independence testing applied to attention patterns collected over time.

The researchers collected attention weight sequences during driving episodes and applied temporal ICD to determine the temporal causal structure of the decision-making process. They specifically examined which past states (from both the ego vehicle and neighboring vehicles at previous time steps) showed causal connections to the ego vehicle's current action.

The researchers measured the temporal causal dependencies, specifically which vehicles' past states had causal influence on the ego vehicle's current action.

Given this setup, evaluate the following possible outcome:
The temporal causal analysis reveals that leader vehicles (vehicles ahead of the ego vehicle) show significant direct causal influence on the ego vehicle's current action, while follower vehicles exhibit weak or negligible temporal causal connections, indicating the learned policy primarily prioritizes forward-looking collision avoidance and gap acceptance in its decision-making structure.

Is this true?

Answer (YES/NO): NO